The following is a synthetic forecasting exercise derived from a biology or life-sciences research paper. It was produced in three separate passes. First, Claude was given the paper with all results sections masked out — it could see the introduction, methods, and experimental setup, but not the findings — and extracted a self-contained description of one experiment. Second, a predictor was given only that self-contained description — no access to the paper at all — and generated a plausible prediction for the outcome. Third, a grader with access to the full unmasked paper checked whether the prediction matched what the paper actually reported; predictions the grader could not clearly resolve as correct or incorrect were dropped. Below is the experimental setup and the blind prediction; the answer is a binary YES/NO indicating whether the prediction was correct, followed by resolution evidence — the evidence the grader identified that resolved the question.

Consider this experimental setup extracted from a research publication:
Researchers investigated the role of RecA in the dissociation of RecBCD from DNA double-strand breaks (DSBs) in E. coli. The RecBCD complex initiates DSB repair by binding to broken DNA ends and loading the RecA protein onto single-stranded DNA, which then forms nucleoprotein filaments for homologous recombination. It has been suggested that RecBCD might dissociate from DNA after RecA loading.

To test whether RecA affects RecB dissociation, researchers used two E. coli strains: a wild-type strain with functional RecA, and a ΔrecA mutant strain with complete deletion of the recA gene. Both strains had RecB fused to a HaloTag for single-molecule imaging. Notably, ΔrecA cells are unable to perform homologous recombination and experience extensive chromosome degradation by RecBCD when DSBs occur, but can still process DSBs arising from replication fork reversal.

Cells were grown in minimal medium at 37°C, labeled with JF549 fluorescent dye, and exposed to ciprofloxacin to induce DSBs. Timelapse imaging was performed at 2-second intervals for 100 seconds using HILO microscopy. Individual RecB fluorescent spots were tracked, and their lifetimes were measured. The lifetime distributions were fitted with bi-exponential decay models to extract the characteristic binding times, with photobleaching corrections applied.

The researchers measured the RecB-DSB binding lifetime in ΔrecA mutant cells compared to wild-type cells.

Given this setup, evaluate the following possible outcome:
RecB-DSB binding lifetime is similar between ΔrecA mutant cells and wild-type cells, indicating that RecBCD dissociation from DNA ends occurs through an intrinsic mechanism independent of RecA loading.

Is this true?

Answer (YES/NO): YES